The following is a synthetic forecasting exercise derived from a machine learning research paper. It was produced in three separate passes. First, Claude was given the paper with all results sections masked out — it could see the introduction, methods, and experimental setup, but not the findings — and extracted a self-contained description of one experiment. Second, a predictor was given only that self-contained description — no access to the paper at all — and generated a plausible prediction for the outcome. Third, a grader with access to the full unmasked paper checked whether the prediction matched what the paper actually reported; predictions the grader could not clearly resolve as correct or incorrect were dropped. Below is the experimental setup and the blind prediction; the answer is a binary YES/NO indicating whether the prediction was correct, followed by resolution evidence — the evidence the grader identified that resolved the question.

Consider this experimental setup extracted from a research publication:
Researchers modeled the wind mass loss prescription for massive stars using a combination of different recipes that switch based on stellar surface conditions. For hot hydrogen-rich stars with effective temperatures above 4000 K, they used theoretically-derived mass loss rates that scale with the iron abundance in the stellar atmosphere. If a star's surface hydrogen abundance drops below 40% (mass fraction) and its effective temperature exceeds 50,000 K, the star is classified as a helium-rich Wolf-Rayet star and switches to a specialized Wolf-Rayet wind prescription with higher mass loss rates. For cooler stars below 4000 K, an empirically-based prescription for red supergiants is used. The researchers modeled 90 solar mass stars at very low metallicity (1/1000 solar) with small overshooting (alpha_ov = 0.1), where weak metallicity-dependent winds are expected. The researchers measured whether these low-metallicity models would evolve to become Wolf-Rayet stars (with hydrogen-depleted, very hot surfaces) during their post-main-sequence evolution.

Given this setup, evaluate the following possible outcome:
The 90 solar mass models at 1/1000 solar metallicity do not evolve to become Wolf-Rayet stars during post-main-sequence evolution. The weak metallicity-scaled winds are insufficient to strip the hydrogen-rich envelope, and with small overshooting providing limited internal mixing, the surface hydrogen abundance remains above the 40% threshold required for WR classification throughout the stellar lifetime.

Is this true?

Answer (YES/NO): YES